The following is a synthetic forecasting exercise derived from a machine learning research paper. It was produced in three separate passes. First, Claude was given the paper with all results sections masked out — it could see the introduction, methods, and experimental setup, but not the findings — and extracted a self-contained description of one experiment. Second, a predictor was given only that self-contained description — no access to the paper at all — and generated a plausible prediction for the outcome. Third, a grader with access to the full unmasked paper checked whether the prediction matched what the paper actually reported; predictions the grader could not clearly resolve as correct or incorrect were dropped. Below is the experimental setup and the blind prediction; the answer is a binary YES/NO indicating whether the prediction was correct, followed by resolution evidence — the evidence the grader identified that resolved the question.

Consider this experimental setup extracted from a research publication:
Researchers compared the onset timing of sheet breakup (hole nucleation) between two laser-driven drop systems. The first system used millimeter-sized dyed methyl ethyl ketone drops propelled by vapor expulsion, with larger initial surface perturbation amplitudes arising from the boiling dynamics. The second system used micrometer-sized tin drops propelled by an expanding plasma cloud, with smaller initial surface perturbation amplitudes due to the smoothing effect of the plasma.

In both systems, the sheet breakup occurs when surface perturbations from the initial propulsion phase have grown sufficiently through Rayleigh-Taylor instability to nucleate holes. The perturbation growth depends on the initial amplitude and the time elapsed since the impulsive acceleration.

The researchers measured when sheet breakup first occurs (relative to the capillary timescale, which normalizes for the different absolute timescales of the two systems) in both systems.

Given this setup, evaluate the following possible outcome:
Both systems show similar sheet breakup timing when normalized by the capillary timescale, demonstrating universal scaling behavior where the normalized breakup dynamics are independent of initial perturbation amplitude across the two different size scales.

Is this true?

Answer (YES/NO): NO